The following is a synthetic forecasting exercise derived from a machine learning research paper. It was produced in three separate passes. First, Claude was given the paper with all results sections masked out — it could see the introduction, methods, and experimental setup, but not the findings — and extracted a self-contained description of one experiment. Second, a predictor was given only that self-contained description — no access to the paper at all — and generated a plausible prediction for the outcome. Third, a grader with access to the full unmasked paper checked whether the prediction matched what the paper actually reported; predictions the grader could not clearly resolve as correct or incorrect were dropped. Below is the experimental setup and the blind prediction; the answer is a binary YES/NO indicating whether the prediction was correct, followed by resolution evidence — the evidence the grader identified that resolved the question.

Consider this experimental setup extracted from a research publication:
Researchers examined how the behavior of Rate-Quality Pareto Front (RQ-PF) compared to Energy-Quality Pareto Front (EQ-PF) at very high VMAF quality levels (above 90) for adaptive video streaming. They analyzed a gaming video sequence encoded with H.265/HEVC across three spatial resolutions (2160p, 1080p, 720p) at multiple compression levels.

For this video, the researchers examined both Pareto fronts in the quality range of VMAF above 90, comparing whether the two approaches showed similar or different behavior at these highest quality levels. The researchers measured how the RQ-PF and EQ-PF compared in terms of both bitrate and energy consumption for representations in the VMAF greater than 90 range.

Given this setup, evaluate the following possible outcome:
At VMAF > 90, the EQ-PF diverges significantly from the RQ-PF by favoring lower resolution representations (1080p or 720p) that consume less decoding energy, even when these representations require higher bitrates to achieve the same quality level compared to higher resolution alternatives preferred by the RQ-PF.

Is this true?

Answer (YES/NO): NO